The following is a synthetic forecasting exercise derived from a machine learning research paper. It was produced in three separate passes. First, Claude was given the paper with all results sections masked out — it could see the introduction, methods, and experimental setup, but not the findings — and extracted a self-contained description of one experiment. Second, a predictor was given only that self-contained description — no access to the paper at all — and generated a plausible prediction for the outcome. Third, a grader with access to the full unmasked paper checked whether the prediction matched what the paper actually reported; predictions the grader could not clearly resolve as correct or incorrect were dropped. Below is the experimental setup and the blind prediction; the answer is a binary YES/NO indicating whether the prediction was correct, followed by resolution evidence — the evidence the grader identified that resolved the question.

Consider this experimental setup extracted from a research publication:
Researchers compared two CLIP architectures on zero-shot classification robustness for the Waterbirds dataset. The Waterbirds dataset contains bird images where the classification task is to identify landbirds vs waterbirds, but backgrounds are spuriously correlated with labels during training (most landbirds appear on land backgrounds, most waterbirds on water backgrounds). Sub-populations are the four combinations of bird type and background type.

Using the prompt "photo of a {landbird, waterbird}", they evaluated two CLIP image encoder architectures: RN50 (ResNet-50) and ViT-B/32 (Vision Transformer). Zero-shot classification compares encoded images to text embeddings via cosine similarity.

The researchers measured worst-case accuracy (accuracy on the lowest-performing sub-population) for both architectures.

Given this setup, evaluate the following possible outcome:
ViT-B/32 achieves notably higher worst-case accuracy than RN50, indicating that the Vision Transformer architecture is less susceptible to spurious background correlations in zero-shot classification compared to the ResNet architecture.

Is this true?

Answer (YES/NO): YES